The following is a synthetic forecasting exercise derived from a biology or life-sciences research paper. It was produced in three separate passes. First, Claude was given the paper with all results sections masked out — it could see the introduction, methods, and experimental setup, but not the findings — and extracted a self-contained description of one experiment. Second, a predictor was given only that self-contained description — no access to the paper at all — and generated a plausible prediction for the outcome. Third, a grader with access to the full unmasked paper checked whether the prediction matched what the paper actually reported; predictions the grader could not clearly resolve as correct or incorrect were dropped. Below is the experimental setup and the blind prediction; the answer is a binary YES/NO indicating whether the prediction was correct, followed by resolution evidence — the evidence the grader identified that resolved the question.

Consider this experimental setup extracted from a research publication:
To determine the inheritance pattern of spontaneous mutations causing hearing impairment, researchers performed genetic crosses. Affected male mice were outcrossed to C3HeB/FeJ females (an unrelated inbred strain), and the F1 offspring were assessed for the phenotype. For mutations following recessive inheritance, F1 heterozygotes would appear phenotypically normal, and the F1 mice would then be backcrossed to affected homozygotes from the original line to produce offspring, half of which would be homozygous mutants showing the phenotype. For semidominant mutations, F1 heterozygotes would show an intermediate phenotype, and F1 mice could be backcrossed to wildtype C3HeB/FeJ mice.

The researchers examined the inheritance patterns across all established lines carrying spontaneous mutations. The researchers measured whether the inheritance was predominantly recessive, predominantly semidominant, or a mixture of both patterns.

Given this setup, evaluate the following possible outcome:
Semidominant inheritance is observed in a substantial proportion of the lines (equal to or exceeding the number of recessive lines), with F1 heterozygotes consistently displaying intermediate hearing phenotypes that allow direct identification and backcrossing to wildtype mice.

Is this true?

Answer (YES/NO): NO